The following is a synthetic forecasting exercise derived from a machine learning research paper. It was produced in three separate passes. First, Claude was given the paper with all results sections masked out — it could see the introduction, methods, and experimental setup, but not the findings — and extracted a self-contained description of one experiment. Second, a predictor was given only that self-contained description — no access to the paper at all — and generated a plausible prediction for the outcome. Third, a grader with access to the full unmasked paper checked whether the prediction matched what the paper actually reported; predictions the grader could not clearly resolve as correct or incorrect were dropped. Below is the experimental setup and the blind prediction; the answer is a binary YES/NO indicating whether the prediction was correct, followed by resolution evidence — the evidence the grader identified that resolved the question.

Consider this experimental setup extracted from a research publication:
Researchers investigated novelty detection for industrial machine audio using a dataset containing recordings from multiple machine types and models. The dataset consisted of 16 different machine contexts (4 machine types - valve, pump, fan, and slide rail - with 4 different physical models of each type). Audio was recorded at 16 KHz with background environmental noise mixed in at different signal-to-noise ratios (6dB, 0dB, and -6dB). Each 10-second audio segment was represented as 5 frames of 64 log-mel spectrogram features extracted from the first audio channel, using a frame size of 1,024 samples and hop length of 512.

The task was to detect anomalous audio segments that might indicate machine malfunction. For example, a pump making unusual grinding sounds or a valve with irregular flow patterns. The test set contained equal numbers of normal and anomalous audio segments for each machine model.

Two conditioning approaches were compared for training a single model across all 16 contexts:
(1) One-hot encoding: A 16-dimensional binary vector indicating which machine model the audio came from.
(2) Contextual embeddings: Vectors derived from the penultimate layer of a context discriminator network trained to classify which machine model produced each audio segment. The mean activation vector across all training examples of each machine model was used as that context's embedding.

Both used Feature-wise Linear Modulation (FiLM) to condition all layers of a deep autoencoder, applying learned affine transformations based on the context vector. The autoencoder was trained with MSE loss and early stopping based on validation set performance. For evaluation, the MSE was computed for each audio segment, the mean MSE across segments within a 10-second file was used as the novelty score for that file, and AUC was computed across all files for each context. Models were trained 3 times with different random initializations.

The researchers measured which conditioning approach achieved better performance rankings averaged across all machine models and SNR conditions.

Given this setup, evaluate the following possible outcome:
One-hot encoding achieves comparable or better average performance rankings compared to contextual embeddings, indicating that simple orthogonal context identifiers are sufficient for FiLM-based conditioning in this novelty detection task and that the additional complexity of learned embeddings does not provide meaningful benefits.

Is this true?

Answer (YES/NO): NO